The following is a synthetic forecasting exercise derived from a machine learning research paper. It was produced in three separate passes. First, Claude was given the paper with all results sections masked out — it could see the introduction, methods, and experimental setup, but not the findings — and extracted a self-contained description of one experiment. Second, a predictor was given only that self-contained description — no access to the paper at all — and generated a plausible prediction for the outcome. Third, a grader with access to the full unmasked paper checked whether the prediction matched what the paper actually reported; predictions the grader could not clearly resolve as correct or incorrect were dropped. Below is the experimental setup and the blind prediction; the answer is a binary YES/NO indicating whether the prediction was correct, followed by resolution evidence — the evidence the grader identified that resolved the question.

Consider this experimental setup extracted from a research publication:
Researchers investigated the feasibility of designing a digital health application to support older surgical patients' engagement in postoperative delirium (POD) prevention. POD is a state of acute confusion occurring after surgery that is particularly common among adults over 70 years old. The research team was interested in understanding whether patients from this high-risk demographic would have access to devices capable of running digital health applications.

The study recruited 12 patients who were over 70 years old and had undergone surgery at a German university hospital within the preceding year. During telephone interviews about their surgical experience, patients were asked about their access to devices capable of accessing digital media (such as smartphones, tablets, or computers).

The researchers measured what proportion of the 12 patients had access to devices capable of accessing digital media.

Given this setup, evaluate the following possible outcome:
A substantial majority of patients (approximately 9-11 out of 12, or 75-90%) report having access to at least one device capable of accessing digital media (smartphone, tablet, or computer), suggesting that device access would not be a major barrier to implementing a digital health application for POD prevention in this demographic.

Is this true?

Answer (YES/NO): YES